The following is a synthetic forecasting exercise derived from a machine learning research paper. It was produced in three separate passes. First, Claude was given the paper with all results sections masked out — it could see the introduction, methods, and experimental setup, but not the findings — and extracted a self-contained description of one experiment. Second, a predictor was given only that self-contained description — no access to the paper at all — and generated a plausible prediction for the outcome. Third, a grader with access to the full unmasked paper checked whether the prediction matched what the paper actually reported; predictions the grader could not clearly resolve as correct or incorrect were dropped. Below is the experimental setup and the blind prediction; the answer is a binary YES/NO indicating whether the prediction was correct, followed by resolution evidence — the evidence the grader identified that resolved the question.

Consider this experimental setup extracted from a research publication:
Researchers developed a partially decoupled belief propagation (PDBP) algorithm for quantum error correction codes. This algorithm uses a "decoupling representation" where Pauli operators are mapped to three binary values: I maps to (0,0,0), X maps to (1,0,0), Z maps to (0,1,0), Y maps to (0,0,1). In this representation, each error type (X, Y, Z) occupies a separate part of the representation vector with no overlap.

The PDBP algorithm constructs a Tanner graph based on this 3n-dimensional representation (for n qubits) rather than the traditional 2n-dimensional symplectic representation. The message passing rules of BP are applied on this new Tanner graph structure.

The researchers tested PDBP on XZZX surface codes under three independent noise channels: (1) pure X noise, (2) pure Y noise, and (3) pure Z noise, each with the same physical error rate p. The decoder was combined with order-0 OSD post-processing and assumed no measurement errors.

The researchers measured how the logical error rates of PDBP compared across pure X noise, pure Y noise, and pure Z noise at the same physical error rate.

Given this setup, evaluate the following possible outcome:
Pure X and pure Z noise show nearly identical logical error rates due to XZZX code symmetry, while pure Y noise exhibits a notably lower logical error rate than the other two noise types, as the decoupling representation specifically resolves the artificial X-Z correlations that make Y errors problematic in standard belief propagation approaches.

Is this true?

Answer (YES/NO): NO